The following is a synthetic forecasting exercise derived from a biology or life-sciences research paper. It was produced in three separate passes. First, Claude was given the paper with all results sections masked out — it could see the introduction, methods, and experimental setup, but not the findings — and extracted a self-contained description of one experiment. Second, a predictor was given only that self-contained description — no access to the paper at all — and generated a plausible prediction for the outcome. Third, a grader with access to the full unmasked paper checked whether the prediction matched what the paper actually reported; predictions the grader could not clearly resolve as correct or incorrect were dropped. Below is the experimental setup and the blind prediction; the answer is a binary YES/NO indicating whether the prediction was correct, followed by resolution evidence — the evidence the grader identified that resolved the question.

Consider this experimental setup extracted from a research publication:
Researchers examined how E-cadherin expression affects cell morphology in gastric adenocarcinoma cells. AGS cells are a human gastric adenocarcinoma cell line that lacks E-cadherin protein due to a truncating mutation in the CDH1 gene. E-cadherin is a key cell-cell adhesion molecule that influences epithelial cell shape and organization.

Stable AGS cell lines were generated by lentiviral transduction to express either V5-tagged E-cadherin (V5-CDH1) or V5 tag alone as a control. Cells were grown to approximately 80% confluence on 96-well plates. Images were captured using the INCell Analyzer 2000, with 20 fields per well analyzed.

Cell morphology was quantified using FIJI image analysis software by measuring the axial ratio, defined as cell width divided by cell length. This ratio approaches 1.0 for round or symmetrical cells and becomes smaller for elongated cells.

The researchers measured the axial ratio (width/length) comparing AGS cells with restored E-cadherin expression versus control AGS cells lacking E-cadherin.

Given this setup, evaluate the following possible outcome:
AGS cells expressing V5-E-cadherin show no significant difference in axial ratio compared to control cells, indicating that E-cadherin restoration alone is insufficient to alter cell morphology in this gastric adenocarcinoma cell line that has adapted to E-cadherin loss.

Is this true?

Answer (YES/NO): NO